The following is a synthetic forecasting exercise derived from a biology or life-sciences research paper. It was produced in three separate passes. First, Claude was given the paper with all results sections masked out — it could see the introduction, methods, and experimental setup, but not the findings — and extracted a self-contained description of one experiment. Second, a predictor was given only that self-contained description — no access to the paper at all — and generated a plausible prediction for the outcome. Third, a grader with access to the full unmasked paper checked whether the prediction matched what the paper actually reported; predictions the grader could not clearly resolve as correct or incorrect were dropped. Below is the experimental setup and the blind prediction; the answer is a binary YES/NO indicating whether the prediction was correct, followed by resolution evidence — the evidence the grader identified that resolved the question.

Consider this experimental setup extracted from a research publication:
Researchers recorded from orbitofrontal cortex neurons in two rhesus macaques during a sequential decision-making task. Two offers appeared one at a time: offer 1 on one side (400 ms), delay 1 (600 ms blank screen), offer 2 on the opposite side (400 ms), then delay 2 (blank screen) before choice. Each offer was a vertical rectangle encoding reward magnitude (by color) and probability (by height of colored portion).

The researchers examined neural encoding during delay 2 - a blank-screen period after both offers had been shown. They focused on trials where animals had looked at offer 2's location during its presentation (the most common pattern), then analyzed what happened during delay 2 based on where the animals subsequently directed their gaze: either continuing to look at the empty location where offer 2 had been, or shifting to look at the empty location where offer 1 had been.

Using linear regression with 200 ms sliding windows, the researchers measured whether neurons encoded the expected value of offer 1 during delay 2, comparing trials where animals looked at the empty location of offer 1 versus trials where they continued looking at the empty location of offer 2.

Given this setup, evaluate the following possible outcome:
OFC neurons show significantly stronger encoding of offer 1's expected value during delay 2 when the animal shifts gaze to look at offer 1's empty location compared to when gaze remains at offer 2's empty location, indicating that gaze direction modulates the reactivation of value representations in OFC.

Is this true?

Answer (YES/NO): YES